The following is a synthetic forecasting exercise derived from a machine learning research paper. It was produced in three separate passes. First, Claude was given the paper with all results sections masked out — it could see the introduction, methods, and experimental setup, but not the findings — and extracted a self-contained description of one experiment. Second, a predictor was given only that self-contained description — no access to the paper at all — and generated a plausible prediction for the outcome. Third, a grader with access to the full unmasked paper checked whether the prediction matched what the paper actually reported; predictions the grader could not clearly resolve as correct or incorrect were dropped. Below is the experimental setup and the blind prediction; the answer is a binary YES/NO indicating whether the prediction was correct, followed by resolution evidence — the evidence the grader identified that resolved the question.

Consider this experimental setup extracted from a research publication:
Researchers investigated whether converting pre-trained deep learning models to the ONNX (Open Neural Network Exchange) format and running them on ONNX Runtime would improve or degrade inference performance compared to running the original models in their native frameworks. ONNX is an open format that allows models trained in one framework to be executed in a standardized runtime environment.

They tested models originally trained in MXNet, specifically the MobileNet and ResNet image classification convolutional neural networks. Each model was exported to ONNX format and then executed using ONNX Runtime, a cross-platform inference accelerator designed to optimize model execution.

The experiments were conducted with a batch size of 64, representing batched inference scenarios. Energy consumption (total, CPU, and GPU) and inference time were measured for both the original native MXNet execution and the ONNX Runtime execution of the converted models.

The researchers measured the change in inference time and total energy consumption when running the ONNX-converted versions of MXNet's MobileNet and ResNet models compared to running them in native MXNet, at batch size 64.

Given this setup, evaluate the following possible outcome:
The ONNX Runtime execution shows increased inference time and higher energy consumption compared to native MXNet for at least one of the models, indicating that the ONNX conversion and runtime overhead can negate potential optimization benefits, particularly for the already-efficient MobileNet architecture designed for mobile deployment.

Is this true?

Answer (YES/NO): NO